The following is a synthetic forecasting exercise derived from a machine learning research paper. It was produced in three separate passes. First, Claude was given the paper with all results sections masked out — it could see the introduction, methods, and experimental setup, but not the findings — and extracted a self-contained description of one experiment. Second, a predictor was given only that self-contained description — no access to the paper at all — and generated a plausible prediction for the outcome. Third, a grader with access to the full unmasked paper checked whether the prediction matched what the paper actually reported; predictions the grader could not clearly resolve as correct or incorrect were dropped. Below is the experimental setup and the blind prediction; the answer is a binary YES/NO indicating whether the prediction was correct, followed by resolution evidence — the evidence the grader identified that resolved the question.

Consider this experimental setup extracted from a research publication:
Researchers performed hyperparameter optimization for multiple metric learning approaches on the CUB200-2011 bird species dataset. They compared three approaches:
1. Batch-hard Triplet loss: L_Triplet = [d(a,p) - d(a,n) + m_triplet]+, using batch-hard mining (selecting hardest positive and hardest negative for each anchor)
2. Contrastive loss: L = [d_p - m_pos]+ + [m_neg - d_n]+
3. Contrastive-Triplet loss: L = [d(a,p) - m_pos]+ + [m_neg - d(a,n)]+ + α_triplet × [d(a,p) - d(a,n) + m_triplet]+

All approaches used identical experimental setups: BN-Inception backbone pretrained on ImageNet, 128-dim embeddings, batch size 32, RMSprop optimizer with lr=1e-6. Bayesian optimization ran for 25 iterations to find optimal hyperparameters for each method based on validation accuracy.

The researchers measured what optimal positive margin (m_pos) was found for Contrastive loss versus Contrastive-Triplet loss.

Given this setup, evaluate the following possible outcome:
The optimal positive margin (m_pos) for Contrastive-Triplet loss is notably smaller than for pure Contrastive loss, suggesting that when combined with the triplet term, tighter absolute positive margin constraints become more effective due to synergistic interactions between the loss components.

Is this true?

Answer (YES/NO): YES